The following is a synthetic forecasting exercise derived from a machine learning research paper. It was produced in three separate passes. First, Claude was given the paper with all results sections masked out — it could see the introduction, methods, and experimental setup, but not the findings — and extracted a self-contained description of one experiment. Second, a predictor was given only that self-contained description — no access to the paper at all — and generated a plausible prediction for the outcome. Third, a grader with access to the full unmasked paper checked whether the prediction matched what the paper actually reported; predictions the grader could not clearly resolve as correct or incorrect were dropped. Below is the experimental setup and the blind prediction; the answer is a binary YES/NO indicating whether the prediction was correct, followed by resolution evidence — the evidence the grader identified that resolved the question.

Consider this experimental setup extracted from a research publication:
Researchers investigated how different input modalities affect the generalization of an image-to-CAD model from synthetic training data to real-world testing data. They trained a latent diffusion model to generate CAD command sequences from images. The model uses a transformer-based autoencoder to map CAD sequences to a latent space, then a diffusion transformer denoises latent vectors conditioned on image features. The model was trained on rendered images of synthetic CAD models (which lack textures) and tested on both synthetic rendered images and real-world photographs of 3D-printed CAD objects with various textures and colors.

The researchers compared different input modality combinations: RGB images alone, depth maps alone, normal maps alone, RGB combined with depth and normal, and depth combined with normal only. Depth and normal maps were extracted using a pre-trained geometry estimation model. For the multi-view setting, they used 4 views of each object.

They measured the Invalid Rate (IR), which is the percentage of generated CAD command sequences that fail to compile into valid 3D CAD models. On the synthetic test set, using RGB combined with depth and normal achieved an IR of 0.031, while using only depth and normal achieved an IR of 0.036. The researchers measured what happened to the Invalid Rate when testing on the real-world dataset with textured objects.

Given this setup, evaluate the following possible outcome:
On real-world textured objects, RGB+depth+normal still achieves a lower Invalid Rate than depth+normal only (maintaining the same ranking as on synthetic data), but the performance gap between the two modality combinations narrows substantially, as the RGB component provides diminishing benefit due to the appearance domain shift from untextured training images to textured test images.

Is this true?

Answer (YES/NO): NO